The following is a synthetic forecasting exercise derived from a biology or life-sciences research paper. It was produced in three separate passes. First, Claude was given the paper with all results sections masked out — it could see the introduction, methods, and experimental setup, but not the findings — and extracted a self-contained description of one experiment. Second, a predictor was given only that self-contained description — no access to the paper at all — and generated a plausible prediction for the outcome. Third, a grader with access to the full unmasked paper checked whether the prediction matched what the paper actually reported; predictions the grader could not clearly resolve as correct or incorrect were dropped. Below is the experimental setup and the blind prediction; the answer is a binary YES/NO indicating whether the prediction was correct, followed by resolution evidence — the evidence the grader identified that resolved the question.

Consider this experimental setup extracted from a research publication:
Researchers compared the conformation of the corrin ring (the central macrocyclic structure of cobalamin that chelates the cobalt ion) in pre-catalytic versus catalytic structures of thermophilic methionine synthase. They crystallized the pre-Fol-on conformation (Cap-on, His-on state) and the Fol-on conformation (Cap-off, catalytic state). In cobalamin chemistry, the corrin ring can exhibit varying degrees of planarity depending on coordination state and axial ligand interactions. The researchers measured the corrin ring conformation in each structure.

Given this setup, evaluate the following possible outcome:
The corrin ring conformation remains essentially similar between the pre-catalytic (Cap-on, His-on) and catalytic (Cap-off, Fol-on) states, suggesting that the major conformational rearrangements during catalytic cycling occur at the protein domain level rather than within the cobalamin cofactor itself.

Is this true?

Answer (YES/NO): NO